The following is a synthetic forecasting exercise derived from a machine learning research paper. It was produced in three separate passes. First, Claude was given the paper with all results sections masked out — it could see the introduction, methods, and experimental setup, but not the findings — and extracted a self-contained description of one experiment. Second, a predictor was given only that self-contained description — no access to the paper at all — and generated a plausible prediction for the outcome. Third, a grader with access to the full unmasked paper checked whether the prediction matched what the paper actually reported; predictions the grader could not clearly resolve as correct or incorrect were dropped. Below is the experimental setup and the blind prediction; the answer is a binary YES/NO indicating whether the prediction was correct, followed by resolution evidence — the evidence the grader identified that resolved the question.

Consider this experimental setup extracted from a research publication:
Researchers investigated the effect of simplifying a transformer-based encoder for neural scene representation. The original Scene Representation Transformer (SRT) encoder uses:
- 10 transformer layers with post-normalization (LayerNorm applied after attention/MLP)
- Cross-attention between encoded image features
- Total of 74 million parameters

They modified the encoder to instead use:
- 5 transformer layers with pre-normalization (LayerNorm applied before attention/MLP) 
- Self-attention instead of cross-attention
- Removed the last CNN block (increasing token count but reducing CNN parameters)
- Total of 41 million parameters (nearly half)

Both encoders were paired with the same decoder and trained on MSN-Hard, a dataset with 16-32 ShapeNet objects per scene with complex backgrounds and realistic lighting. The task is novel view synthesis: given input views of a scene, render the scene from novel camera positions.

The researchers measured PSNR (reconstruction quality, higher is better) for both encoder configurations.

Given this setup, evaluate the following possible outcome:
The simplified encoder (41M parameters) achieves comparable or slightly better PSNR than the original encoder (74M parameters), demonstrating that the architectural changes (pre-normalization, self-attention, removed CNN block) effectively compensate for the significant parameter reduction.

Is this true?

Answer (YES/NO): NO